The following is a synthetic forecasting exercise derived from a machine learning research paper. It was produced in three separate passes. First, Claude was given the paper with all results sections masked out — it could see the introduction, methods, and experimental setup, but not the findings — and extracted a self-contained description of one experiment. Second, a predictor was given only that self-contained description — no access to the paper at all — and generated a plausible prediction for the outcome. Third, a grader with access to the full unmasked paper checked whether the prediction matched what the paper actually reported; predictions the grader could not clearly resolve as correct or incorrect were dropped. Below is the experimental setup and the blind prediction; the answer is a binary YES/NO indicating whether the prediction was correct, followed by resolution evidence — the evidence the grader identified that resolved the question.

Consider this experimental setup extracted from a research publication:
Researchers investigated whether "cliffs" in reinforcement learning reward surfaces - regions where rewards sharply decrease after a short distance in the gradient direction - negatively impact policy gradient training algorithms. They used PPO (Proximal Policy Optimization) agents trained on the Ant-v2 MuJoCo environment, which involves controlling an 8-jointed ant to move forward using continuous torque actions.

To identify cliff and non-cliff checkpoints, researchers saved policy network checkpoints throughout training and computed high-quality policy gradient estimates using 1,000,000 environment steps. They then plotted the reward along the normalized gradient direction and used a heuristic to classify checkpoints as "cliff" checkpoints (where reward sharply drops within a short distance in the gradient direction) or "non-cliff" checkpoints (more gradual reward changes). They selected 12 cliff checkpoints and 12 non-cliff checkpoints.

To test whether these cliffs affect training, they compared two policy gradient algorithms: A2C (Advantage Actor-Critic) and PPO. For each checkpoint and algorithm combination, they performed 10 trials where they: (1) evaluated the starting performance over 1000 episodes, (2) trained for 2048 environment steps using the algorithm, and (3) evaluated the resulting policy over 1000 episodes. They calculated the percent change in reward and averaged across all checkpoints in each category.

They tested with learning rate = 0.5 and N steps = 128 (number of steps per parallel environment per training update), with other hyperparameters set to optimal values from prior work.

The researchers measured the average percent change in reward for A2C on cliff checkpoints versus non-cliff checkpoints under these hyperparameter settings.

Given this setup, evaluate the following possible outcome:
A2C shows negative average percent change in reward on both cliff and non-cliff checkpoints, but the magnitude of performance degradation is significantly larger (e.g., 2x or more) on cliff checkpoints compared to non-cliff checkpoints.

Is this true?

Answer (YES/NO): NO